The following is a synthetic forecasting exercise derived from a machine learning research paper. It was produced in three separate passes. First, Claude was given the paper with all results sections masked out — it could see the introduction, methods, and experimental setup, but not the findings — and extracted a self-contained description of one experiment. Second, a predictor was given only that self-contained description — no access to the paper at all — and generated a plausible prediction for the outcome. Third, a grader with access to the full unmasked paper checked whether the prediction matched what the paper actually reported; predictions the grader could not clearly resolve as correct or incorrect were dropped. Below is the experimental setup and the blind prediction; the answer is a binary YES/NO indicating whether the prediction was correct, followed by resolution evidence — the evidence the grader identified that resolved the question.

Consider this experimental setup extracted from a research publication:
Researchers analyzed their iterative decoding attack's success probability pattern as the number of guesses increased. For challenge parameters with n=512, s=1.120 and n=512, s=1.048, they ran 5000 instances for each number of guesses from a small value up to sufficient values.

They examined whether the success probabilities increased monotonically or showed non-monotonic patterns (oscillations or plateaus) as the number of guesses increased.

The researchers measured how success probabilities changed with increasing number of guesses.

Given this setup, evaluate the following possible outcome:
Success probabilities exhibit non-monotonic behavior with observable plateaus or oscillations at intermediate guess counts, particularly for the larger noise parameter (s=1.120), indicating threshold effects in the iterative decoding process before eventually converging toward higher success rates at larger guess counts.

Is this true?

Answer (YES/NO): NO